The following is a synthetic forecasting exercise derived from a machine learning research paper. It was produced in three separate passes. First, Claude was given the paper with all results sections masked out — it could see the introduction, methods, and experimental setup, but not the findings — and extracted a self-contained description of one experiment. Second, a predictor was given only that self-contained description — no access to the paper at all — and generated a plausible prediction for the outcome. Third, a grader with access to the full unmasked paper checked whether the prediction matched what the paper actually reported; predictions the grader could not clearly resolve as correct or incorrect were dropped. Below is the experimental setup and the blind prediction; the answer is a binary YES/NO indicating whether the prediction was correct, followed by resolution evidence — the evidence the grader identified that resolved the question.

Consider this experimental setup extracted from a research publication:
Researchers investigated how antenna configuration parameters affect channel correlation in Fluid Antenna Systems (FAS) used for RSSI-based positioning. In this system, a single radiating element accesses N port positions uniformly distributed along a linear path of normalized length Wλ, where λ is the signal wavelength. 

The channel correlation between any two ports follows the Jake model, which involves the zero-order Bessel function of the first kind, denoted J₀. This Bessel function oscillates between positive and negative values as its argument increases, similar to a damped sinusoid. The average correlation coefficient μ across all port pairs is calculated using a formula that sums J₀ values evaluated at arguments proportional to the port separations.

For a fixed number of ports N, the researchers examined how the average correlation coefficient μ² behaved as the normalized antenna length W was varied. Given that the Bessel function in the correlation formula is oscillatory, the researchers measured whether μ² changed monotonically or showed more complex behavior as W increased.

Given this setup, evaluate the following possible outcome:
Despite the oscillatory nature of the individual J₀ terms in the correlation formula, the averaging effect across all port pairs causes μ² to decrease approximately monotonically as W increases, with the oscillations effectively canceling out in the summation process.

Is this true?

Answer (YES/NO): NO